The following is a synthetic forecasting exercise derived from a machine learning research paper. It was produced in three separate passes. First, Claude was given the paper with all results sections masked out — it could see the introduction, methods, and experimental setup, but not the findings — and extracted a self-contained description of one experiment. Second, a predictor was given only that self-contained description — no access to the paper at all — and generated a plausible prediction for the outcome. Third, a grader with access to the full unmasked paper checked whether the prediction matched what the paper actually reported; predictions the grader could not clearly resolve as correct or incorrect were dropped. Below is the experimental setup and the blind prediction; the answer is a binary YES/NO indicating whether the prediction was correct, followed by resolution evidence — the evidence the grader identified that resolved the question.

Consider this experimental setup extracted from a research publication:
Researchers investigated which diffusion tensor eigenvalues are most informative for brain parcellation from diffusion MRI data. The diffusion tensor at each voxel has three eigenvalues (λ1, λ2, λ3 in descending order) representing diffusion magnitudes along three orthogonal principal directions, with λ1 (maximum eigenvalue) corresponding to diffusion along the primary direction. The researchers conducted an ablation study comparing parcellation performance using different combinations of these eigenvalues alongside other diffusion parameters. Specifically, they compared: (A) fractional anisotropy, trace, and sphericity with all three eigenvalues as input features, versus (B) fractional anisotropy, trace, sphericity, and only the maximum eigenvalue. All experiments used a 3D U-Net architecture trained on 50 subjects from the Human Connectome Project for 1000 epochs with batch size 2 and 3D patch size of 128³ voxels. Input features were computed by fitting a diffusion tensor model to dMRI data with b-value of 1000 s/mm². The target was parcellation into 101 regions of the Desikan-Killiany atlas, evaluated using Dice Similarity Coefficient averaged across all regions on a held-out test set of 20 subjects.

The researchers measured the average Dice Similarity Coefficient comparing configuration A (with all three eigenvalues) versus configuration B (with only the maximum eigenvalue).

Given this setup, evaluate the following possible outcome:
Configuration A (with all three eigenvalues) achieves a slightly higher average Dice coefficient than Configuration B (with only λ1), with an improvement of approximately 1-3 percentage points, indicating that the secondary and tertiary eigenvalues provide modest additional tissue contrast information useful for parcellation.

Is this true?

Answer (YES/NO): NO